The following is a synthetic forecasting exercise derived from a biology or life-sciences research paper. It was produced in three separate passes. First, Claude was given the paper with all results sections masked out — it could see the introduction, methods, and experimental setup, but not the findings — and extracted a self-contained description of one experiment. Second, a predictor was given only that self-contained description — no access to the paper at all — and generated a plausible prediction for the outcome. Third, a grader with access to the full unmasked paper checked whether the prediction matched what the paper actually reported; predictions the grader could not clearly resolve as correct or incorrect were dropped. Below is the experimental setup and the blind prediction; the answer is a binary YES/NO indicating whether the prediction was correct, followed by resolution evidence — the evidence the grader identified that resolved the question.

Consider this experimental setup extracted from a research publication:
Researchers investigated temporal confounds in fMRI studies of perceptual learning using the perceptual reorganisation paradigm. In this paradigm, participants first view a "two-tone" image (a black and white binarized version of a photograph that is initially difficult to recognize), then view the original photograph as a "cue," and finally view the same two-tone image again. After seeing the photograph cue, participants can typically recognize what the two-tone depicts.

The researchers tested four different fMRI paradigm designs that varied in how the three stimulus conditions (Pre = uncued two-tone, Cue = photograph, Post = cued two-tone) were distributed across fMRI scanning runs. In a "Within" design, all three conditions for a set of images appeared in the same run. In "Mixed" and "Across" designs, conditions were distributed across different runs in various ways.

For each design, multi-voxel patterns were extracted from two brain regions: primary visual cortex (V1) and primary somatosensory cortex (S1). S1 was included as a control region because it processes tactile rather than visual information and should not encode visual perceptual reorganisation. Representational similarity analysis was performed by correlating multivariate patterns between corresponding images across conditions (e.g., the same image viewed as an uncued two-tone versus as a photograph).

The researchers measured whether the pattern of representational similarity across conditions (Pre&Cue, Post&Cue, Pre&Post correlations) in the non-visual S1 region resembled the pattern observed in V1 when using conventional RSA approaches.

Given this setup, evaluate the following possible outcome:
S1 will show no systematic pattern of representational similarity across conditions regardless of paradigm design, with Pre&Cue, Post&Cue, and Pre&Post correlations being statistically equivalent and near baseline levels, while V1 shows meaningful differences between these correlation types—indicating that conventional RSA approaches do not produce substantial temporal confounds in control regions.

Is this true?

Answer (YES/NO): NO